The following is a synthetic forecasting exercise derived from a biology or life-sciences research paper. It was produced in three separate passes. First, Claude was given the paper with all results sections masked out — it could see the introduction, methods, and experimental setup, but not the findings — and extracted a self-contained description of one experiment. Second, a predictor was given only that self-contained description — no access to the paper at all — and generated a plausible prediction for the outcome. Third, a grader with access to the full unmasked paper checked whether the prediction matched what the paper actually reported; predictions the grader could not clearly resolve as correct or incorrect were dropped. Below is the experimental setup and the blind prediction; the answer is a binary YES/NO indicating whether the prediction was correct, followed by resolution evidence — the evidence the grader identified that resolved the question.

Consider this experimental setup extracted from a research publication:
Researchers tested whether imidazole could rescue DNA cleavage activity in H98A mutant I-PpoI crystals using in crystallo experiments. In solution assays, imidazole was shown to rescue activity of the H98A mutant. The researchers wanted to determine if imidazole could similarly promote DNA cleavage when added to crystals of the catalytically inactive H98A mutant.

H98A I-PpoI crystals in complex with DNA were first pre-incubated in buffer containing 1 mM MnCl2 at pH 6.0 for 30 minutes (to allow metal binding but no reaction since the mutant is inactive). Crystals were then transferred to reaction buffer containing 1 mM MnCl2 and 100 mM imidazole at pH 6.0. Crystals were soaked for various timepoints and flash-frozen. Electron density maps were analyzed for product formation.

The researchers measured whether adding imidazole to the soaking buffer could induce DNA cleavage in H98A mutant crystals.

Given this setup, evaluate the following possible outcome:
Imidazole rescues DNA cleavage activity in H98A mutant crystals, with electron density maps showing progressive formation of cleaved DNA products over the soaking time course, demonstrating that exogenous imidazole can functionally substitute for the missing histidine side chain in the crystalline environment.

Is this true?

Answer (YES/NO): NO